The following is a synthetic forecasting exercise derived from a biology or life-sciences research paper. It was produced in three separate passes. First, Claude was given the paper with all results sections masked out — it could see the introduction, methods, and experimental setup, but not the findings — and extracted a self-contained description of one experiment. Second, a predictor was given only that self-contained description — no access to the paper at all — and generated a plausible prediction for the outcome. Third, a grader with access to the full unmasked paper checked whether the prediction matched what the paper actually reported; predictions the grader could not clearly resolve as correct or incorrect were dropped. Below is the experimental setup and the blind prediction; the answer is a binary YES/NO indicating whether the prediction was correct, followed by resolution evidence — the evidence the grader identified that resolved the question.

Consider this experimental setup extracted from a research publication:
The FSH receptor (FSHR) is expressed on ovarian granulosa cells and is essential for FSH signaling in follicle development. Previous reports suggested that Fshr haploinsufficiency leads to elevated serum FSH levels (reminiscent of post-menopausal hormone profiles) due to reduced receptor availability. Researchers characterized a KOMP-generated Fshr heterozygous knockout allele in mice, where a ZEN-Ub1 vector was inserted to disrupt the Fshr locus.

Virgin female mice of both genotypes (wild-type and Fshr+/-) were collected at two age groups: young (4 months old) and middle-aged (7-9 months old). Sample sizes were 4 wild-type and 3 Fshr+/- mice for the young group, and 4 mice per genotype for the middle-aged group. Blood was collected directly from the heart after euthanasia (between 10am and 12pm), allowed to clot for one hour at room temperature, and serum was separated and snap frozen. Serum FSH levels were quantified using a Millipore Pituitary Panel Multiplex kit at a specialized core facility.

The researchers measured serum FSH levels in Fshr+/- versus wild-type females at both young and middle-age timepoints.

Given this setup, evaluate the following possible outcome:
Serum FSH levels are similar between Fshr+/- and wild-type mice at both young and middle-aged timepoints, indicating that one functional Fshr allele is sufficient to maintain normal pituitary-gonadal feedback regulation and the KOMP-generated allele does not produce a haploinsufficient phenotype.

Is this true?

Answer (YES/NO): YES